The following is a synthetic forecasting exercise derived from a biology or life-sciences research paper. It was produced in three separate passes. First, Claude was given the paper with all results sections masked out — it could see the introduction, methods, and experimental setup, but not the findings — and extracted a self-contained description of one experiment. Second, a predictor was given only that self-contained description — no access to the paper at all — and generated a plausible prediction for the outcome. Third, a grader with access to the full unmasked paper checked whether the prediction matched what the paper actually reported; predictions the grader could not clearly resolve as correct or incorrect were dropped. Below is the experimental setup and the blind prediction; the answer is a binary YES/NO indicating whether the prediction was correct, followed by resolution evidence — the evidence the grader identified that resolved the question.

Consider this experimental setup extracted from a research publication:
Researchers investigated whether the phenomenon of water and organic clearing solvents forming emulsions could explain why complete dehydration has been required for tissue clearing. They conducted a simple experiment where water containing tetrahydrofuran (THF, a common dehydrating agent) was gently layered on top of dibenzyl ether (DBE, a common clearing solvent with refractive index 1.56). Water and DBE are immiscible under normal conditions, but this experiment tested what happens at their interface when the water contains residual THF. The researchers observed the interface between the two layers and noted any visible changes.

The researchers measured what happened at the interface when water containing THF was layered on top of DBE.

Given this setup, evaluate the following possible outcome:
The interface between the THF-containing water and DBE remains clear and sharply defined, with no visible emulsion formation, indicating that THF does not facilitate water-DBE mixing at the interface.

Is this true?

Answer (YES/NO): NO